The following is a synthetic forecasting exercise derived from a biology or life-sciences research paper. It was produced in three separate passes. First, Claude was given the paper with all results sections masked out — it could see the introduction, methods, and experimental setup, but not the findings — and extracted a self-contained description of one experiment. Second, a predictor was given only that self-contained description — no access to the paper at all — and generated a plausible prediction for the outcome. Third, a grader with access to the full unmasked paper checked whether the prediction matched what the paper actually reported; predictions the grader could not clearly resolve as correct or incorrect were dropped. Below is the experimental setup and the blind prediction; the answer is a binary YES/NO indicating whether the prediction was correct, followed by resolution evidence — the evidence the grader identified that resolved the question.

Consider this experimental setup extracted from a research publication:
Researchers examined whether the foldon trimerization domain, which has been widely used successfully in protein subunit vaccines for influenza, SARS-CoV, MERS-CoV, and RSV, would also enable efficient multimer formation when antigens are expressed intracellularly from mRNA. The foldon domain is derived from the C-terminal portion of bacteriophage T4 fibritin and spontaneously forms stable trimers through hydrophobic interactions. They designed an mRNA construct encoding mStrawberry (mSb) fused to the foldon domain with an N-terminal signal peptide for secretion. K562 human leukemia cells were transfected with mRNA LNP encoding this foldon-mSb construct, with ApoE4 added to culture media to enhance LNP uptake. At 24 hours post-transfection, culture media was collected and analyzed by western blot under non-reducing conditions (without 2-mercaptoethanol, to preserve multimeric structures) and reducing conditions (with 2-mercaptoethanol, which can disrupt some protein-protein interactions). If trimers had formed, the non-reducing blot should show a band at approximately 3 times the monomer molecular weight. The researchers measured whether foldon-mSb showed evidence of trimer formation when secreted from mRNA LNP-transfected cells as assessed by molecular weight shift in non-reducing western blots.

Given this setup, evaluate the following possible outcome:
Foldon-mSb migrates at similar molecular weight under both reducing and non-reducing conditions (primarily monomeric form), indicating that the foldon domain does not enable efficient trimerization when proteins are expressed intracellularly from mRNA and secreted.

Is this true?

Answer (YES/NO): YES